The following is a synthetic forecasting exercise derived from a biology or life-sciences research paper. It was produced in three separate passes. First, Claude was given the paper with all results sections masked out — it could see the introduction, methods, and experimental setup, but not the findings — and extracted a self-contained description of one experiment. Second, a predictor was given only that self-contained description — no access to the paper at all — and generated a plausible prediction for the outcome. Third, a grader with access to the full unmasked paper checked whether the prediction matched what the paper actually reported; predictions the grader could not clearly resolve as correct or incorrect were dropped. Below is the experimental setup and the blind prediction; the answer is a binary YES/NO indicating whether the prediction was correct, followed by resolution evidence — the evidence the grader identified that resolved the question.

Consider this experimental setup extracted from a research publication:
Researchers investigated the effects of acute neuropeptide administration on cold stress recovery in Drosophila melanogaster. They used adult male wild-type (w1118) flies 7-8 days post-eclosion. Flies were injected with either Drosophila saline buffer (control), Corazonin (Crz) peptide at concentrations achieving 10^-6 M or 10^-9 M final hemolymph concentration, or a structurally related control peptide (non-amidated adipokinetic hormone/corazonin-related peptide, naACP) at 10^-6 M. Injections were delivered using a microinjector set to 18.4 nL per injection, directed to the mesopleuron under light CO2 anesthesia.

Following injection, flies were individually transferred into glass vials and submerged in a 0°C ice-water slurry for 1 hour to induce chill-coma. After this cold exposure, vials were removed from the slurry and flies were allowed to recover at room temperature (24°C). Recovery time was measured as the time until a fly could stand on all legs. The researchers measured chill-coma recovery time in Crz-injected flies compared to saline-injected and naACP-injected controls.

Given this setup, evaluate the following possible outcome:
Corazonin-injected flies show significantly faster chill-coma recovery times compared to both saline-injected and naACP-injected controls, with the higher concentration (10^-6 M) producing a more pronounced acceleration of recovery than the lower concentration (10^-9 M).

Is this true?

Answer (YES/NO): NO